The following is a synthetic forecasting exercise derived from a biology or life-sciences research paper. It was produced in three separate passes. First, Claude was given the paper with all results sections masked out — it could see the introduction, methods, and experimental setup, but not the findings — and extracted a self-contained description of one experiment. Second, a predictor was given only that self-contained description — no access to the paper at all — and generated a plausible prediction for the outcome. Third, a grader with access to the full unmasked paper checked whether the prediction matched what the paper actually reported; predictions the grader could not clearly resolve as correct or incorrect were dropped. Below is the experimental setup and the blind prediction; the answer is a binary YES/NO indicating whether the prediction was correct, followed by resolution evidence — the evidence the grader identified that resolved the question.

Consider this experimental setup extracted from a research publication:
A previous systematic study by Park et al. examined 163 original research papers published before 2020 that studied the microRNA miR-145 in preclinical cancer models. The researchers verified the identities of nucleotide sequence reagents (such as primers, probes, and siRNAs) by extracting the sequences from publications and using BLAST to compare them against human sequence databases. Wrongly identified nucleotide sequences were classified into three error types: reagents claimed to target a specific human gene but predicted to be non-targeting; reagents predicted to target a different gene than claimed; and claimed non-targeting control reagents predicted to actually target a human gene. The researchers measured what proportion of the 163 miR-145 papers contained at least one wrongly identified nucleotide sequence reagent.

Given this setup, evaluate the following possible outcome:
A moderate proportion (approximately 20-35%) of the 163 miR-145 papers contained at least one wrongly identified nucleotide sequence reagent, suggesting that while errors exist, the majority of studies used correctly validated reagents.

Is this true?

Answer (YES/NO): NO